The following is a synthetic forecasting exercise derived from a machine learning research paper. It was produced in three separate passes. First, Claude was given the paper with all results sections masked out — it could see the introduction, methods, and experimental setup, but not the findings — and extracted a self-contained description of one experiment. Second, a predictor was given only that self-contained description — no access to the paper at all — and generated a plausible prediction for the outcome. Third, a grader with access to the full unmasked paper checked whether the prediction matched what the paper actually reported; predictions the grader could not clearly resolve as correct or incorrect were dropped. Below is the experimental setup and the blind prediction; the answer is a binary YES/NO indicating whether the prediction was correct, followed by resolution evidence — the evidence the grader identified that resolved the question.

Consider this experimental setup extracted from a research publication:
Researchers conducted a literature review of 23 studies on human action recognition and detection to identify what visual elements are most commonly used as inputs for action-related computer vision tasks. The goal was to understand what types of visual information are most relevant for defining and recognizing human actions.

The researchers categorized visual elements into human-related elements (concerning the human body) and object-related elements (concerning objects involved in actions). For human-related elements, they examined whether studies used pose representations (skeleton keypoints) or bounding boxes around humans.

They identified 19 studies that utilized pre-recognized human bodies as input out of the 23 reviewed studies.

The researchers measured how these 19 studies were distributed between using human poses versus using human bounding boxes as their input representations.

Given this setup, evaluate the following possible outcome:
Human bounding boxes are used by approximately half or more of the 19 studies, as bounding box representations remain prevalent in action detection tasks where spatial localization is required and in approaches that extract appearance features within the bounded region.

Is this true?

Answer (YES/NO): YES